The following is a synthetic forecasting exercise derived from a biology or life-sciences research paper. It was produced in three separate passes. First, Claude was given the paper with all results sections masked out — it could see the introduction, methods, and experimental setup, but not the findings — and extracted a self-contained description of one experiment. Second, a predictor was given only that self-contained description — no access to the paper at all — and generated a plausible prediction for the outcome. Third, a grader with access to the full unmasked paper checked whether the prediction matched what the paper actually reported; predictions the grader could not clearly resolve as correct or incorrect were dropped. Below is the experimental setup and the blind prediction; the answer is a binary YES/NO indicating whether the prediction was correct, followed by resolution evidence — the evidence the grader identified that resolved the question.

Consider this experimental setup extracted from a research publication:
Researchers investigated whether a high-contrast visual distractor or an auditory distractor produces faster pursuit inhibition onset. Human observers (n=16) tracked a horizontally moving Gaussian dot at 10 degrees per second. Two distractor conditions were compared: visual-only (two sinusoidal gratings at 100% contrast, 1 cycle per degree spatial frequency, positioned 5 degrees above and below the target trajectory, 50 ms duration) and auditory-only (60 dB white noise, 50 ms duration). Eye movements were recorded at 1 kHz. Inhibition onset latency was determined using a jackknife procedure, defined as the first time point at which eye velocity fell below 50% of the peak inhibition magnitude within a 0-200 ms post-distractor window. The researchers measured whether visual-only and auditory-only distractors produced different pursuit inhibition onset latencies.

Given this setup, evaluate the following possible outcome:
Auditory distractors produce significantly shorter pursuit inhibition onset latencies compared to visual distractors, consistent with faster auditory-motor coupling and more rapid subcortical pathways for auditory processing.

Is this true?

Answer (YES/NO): NO